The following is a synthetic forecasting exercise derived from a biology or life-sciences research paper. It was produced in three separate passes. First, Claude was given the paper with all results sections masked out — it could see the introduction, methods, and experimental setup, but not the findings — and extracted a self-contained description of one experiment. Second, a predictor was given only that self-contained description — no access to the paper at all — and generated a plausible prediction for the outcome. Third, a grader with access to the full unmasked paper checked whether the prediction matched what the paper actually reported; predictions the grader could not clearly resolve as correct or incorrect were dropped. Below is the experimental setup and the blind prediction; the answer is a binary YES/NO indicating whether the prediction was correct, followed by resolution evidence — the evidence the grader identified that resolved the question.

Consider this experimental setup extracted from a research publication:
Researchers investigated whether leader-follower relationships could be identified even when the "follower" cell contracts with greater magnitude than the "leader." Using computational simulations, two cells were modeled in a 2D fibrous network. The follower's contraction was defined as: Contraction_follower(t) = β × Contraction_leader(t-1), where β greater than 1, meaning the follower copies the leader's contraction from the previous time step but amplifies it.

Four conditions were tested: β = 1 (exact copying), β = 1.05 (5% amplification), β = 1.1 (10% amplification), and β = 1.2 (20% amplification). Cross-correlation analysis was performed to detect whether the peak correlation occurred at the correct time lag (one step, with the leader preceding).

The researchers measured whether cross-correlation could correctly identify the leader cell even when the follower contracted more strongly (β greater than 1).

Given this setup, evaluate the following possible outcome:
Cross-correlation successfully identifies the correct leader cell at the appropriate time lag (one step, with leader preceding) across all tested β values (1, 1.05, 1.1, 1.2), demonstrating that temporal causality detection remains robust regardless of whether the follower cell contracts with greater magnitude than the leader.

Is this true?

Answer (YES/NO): NO